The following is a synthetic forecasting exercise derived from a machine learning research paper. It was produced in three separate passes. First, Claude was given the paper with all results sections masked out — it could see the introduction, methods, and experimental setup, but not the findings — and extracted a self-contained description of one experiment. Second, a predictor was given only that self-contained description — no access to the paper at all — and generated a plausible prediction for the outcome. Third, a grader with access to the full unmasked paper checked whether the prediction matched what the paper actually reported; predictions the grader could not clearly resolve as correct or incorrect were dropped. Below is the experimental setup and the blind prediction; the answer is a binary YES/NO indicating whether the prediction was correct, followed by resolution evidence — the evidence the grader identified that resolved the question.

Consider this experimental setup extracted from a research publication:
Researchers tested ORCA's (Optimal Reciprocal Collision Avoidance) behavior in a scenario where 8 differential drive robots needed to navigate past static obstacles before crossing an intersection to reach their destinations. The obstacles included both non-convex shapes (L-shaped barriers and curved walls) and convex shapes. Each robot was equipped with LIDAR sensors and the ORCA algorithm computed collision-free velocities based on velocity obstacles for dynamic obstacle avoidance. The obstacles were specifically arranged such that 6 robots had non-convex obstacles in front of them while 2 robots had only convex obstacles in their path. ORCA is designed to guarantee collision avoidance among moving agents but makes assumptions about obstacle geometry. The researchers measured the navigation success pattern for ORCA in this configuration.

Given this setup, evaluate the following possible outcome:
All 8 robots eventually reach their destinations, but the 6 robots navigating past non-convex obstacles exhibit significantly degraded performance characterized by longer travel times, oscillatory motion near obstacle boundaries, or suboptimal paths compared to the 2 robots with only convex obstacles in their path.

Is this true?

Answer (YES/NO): NO